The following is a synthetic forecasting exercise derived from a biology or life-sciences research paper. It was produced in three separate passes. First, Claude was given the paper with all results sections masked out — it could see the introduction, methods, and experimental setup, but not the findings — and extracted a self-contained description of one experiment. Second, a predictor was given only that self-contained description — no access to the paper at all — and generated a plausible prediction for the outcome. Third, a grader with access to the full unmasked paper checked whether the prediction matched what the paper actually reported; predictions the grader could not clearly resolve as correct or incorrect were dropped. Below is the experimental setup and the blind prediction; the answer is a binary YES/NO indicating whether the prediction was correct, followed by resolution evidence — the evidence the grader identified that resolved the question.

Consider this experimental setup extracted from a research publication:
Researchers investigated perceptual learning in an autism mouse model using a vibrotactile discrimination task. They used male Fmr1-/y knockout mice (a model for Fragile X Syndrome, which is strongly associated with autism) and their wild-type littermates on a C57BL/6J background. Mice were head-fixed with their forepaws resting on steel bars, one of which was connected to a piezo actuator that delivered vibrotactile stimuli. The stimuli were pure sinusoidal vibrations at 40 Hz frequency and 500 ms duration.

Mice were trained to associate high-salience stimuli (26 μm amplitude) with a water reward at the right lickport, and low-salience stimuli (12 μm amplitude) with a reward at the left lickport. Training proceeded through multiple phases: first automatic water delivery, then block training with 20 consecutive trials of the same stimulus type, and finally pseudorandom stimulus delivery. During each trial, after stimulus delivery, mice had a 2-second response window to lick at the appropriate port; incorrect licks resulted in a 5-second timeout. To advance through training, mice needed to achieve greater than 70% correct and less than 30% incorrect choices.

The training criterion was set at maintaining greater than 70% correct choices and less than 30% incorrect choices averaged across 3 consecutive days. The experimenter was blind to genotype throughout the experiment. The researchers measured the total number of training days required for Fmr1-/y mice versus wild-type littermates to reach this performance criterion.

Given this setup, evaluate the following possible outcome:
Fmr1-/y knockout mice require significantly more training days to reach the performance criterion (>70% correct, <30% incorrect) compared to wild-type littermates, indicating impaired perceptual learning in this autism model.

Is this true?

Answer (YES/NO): NO